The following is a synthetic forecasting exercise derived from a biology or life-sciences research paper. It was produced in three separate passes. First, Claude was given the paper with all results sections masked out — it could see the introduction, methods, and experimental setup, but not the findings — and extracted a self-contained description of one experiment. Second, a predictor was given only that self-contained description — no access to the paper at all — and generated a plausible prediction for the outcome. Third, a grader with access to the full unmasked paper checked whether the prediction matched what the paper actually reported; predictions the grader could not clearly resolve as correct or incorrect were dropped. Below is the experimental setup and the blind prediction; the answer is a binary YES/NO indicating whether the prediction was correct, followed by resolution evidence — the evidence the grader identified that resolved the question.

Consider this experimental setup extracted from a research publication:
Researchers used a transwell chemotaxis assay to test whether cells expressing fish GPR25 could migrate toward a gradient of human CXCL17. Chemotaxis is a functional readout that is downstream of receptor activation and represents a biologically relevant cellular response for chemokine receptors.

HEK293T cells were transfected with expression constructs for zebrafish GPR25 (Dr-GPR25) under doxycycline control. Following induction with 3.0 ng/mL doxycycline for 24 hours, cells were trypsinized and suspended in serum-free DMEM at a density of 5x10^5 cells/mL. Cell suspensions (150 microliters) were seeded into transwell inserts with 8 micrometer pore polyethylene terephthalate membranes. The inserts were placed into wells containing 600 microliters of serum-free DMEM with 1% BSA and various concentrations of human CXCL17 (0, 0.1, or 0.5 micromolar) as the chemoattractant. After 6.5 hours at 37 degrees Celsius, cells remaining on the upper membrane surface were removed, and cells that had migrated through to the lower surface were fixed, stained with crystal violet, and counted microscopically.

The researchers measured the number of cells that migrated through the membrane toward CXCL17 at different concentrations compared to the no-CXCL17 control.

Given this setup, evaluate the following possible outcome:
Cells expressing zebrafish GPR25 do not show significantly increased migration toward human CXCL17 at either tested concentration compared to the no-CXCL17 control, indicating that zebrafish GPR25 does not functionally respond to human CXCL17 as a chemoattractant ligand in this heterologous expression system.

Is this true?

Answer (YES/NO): NO